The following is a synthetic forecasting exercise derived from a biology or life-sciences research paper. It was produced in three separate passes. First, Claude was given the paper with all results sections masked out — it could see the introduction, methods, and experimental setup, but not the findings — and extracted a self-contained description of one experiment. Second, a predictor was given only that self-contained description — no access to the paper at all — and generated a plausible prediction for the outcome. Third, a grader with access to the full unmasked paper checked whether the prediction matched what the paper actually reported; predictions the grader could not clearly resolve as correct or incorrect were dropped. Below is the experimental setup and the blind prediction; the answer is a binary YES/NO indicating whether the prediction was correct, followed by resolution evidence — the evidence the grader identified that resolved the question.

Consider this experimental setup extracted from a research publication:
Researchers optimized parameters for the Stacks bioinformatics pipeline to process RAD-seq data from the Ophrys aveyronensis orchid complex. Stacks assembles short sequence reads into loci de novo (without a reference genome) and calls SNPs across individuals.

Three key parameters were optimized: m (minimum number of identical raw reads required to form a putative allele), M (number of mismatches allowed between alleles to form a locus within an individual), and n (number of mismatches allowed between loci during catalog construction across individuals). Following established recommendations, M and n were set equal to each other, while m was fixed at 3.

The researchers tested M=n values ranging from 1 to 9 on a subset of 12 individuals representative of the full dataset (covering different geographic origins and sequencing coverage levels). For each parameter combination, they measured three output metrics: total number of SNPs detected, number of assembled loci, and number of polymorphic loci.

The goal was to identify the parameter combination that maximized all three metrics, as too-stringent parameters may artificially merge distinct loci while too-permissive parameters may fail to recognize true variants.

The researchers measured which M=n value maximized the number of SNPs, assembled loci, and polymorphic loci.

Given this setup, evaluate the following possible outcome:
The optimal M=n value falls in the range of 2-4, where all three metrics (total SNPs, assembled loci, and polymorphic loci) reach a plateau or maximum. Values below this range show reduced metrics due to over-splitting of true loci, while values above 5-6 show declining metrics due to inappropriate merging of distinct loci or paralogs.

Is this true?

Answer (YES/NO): NO